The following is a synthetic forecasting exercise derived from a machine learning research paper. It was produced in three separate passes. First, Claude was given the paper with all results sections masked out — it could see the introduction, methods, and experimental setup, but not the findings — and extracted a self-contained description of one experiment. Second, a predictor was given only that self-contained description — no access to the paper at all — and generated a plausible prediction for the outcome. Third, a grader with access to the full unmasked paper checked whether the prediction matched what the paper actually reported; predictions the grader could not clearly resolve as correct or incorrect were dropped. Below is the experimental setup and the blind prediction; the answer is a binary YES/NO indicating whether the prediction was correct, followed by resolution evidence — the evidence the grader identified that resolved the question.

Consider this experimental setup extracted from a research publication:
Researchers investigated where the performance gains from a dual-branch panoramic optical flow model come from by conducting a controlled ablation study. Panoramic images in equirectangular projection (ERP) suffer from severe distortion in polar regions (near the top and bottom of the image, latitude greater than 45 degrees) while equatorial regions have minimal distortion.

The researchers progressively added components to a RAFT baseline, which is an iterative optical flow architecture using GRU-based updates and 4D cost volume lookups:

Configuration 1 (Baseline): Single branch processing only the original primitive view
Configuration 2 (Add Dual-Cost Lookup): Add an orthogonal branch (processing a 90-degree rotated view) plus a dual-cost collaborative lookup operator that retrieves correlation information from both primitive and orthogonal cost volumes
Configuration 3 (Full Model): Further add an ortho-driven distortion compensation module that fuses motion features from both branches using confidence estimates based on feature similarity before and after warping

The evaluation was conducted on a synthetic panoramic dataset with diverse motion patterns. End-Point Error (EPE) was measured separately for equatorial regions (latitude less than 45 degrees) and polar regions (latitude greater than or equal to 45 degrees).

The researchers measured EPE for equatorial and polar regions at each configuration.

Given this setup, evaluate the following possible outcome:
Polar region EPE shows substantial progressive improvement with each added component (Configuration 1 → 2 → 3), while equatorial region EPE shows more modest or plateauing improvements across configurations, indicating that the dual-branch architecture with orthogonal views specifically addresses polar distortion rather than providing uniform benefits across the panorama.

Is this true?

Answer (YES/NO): NO